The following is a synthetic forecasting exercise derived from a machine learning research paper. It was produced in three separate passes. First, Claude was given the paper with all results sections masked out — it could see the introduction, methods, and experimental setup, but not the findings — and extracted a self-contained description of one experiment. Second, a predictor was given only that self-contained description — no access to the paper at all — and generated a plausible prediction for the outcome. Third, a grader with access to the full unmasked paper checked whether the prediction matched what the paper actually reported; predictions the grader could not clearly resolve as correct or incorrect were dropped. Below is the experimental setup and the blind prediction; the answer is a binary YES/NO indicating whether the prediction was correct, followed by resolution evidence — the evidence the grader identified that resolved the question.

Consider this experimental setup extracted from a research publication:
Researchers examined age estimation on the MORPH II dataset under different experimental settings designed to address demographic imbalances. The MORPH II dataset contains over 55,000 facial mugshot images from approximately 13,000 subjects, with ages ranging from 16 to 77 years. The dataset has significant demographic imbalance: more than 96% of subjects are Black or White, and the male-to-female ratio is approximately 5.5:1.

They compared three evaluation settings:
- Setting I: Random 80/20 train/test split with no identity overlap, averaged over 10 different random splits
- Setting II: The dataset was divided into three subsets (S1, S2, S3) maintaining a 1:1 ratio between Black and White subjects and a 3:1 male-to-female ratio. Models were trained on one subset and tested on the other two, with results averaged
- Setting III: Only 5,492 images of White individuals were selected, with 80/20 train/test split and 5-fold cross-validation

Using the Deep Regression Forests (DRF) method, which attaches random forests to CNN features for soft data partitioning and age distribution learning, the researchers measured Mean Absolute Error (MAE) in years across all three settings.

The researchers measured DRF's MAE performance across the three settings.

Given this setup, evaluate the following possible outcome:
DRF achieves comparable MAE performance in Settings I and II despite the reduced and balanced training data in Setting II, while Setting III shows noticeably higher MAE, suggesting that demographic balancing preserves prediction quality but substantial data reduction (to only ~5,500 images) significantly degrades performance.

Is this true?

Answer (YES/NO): NO